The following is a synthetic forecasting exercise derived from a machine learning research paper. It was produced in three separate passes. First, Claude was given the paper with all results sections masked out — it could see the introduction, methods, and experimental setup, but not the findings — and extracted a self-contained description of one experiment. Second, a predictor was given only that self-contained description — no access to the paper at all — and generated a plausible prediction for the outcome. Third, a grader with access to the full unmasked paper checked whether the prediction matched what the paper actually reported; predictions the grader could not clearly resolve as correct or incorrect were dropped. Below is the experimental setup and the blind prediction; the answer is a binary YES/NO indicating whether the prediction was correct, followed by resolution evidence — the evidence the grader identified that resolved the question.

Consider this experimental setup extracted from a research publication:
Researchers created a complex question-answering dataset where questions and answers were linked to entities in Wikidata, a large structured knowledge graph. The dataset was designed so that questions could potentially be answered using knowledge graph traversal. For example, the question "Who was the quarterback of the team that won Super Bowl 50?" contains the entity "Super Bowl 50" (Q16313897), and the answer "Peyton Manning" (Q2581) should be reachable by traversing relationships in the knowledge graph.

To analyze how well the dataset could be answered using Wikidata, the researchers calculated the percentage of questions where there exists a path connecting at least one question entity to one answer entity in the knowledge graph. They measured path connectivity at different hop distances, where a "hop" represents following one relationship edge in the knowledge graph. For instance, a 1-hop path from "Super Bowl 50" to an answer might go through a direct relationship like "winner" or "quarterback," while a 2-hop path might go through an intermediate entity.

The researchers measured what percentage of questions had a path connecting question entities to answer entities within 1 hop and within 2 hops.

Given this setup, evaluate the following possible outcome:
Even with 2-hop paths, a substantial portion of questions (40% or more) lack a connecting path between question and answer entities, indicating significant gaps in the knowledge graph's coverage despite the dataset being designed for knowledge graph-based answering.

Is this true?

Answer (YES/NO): NO